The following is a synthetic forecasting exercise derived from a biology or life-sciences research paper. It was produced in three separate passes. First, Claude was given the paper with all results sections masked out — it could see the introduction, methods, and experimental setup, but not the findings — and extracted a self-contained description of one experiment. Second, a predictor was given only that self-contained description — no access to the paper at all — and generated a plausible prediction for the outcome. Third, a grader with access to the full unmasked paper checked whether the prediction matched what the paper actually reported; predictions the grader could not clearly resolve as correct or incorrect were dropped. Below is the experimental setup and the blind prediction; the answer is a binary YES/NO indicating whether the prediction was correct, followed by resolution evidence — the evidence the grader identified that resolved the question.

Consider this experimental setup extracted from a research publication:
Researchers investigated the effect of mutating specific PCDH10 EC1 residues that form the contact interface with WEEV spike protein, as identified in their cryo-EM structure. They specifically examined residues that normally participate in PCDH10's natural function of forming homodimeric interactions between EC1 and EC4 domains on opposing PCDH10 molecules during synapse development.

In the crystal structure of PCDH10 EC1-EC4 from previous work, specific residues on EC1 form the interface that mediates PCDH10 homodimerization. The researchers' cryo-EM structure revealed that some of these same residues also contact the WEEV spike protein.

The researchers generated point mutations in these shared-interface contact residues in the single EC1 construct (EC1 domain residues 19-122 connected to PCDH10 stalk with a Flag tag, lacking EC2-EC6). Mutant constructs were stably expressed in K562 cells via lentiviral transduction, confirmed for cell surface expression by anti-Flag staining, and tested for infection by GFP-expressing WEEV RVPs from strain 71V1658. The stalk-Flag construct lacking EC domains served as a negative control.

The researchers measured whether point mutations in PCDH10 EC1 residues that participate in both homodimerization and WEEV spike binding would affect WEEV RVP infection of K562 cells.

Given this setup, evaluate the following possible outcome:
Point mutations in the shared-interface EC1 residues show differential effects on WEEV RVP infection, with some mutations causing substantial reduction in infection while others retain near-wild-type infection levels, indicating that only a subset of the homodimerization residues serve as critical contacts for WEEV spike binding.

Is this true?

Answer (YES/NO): YES